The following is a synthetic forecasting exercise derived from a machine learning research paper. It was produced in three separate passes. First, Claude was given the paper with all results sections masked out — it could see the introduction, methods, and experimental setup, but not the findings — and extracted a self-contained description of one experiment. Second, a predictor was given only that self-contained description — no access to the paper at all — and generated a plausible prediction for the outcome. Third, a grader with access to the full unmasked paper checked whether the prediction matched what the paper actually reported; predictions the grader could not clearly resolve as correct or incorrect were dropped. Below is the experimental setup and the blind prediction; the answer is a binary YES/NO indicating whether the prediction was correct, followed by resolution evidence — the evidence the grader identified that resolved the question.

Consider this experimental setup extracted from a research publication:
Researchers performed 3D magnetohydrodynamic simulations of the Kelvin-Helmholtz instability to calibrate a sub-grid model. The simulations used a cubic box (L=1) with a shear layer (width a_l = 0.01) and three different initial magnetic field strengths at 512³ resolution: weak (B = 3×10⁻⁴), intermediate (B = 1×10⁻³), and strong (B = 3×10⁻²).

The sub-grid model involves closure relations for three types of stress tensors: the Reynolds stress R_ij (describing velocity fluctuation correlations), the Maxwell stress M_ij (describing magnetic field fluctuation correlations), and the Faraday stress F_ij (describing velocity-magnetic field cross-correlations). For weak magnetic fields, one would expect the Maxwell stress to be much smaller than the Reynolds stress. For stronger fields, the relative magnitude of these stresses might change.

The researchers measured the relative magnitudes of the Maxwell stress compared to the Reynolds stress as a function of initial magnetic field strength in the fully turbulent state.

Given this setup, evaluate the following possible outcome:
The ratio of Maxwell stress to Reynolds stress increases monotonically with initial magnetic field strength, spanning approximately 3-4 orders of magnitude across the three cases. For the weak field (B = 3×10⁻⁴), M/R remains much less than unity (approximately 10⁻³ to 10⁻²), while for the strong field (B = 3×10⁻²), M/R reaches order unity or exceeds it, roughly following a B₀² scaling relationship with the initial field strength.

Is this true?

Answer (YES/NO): NO